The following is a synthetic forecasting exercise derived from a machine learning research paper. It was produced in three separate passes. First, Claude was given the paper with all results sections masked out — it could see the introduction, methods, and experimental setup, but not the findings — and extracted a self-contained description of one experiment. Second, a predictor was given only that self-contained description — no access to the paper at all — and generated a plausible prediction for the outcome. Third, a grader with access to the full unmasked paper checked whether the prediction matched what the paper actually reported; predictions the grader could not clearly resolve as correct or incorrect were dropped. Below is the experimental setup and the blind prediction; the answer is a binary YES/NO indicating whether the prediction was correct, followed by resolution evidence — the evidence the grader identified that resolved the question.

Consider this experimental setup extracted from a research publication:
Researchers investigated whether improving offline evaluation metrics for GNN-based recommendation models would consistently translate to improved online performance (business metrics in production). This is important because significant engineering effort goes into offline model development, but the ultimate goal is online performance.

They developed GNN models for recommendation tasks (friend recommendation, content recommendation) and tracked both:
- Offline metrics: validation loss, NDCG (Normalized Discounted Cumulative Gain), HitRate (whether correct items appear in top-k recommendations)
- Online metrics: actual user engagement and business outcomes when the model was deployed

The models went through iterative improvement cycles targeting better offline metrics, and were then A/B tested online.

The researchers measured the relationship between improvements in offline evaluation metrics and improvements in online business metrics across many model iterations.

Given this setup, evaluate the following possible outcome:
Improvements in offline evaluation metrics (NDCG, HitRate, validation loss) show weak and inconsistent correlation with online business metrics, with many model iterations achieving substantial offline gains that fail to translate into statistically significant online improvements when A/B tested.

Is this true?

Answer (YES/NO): NO